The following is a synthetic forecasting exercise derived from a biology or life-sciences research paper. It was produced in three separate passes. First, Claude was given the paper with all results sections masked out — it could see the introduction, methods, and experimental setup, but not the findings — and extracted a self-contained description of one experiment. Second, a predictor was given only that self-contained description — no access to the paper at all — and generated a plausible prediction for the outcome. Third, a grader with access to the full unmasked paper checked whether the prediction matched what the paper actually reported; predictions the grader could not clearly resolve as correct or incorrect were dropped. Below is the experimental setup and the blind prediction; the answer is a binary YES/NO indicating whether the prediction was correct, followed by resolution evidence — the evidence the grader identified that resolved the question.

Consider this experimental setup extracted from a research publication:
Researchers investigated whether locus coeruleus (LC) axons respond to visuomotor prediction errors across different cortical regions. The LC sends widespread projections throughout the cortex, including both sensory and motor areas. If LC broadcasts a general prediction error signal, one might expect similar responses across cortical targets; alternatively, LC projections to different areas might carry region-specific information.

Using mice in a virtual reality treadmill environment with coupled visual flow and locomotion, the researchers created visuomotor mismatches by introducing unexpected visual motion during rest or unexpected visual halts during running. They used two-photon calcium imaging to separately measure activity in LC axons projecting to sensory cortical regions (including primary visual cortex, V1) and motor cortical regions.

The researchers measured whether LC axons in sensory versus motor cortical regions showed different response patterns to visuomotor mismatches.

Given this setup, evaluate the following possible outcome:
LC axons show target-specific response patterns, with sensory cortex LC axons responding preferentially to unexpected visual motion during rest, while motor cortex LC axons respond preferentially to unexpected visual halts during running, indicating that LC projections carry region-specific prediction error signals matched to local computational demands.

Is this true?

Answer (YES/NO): NO